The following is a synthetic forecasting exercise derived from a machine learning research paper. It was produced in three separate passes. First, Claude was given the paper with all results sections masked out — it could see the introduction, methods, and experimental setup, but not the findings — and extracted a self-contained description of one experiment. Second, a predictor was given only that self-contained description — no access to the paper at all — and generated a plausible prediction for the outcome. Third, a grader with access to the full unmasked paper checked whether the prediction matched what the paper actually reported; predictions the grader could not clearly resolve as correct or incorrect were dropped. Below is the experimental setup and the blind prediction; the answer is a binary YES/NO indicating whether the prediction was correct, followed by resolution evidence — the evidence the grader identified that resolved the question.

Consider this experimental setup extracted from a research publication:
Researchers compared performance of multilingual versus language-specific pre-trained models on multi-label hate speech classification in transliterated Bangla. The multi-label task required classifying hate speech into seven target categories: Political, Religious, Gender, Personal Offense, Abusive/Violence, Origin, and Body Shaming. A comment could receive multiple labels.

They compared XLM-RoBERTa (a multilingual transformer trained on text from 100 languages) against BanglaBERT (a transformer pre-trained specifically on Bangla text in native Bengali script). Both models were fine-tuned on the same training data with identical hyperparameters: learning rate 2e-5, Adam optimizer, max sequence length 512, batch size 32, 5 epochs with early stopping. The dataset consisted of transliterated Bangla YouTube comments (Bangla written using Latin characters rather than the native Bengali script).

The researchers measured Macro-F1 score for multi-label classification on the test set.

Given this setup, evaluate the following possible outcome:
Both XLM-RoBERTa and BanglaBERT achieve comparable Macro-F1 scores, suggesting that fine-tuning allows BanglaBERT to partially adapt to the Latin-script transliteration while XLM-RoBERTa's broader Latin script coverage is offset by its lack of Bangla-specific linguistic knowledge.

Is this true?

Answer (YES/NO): NO